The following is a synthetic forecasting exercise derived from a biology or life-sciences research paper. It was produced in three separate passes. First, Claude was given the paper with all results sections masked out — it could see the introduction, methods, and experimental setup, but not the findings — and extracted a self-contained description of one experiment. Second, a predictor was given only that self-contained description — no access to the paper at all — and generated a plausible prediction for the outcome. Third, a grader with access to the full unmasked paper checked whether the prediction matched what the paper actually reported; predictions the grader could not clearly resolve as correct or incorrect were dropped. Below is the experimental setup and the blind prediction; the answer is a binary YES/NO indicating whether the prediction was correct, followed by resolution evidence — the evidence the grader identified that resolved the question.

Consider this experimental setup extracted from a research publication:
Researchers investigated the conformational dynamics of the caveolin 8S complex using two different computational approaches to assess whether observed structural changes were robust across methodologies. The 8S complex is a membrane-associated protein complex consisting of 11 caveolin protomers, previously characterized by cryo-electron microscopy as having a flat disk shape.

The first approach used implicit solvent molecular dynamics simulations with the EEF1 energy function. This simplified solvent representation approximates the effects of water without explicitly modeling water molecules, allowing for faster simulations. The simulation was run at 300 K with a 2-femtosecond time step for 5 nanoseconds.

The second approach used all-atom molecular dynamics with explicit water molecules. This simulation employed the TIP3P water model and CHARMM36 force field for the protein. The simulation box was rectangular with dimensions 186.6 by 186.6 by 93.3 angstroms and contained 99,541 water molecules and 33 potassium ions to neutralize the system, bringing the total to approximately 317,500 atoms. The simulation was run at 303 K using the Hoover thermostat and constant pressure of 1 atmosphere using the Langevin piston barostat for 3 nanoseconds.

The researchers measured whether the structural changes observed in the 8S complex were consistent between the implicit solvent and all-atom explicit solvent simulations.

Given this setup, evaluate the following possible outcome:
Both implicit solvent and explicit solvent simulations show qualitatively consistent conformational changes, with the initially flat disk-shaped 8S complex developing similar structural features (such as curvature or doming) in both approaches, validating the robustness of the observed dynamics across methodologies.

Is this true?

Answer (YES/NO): YES